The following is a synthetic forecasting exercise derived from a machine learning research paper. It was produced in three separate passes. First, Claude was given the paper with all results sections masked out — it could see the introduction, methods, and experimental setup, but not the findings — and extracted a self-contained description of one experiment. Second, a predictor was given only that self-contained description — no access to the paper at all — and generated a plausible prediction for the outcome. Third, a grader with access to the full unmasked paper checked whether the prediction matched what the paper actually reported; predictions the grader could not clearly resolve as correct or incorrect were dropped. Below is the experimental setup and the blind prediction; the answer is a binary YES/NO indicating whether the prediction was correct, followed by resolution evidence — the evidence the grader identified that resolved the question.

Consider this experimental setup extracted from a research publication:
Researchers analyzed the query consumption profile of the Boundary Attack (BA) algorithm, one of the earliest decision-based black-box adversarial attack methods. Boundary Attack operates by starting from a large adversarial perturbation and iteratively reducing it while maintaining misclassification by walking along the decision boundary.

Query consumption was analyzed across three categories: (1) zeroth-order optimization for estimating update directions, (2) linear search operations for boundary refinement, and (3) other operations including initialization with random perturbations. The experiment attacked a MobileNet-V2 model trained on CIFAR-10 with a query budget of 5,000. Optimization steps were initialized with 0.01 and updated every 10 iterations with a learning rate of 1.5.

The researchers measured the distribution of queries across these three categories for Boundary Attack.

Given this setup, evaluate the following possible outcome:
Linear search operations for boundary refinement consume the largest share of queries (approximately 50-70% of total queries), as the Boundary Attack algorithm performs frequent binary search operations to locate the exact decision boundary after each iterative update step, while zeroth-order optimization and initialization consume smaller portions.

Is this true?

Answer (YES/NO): NO